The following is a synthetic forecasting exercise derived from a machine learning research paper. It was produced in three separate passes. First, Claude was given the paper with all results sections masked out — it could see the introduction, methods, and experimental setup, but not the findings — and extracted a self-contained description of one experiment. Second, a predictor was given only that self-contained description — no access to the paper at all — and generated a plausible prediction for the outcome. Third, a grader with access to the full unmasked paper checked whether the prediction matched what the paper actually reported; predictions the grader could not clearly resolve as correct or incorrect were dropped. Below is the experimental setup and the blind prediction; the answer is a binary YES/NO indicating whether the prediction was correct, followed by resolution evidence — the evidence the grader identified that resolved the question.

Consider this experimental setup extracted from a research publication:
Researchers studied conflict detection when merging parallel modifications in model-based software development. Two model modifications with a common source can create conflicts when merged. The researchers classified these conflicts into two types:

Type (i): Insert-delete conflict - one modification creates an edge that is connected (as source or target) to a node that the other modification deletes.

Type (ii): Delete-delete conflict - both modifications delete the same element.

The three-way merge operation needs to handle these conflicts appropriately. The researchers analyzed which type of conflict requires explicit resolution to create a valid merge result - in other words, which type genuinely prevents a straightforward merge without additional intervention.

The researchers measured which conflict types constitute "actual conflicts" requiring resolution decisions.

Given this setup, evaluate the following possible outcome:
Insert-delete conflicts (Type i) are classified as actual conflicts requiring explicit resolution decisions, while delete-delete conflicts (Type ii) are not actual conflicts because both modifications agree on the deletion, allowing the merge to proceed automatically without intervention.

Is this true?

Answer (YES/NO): YES